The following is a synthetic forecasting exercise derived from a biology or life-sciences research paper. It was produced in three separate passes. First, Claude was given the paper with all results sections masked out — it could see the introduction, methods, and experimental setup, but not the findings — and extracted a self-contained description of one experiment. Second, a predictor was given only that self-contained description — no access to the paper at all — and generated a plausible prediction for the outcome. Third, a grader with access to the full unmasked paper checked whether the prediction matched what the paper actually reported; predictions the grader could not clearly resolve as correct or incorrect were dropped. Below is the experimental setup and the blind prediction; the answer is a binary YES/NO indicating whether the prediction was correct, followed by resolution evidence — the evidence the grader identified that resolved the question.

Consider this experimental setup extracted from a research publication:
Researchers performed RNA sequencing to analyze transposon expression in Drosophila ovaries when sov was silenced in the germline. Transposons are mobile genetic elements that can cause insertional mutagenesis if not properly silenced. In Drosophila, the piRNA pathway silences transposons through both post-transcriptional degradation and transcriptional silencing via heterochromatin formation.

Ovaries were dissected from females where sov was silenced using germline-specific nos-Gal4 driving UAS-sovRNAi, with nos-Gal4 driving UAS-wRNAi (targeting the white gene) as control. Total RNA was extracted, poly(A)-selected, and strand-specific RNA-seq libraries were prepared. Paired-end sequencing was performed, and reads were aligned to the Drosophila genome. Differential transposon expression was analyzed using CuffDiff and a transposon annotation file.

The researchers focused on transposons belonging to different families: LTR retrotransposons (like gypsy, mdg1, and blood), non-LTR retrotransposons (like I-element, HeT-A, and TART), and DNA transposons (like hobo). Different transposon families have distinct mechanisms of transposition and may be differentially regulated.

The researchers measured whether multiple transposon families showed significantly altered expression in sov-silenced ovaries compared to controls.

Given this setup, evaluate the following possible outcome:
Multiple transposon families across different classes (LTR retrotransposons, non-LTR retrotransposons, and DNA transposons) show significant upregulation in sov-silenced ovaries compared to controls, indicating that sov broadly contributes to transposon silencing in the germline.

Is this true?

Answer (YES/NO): YES